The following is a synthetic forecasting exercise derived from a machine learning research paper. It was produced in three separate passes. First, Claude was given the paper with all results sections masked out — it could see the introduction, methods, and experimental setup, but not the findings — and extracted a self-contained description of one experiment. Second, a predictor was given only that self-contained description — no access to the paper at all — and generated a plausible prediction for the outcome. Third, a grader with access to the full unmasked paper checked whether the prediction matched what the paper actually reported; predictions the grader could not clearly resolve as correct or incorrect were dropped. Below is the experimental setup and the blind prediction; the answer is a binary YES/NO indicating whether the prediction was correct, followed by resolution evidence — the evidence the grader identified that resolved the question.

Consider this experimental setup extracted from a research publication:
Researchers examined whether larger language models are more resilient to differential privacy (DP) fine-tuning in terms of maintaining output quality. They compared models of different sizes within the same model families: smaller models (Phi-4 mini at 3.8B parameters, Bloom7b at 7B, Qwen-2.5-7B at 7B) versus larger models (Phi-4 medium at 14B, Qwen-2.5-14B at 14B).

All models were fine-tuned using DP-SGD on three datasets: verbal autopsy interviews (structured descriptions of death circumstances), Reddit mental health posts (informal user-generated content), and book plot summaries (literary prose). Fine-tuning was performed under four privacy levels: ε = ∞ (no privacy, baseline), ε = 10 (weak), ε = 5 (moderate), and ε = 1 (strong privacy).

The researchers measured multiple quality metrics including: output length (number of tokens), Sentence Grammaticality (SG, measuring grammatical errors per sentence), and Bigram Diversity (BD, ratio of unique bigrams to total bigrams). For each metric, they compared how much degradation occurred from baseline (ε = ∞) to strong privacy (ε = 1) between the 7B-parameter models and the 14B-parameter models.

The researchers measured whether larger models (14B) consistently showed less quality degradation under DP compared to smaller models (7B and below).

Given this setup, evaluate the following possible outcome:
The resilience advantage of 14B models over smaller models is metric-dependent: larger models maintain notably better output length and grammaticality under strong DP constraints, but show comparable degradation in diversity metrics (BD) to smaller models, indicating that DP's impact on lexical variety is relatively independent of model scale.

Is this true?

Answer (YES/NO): NO